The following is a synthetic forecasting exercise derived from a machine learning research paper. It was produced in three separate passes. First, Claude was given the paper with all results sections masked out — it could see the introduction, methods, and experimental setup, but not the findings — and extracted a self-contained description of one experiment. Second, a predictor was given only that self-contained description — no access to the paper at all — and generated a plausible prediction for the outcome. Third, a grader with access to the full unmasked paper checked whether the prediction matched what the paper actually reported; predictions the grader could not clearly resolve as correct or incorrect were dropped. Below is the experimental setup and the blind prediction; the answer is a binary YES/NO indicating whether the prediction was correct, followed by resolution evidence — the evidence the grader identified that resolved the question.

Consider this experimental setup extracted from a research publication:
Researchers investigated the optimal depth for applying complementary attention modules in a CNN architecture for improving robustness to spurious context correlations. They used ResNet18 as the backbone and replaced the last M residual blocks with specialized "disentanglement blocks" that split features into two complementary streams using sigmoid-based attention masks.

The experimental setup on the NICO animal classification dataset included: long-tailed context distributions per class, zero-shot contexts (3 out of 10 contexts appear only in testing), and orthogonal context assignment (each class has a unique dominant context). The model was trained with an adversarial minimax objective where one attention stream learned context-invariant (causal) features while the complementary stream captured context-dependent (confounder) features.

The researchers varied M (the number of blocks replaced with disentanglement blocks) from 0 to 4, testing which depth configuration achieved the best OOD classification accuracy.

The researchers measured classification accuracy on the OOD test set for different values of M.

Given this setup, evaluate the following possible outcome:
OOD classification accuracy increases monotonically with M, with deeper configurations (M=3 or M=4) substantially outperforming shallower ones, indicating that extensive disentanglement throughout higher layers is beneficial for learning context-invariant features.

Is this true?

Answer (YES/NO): NO